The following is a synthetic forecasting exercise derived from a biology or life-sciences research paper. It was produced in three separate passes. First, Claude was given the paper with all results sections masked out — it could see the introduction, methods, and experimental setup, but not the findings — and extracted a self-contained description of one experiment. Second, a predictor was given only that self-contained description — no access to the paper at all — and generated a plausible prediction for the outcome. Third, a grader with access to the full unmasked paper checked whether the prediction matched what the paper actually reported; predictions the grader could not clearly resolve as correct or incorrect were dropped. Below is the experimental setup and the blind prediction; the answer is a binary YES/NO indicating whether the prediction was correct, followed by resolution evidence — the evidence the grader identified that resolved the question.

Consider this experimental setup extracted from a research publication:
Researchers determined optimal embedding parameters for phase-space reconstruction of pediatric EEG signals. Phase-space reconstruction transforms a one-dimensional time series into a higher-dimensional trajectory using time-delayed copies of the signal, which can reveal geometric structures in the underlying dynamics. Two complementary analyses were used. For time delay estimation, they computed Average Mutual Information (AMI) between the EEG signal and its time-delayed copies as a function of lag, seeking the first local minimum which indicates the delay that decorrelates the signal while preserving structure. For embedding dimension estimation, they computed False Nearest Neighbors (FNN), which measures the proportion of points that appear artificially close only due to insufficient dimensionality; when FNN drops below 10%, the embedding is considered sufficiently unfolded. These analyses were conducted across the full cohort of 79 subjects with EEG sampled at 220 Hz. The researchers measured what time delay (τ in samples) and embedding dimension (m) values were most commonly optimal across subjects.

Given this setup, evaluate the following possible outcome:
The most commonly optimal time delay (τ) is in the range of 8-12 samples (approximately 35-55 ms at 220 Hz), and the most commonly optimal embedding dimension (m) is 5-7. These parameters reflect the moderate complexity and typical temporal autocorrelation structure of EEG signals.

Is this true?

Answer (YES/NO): NO